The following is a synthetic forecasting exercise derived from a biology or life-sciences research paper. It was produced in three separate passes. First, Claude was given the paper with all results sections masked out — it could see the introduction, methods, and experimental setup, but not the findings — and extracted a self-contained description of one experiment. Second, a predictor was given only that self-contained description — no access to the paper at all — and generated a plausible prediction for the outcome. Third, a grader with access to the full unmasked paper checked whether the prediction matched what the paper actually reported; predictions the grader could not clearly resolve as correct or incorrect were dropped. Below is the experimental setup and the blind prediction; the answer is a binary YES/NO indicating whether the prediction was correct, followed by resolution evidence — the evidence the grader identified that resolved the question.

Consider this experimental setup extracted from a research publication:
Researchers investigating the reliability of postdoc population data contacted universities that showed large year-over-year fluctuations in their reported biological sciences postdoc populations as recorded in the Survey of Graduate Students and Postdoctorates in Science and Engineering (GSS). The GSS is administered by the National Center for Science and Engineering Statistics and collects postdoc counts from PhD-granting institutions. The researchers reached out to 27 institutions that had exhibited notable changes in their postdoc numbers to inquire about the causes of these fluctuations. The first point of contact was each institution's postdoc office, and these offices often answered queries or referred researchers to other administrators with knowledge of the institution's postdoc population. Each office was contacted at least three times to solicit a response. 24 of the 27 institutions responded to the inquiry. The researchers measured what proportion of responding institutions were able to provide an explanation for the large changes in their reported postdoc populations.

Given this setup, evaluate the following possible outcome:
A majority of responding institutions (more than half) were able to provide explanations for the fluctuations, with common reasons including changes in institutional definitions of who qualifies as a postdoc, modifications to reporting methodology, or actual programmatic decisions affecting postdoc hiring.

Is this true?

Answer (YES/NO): NO